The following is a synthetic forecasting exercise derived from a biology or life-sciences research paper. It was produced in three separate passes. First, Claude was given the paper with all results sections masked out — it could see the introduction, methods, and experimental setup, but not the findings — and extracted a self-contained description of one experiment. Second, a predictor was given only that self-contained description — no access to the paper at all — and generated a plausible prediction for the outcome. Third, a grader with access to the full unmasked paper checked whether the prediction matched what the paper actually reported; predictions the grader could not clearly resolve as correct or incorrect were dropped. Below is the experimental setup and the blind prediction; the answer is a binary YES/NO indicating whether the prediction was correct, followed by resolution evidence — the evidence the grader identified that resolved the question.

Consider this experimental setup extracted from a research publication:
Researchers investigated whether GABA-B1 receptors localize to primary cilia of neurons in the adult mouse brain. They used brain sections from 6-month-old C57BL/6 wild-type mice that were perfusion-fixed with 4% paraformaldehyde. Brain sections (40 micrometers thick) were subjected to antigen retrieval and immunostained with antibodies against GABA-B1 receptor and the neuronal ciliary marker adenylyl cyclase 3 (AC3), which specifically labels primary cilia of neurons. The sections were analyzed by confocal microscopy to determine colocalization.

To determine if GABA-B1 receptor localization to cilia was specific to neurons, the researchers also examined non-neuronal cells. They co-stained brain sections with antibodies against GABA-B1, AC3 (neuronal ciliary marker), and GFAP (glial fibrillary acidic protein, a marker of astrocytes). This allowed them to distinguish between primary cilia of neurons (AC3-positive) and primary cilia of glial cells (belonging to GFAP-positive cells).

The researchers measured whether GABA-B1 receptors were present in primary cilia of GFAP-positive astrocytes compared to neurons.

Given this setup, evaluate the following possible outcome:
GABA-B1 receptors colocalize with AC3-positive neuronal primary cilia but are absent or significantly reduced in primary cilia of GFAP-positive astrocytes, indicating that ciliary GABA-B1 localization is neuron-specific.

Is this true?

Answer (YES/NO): YES